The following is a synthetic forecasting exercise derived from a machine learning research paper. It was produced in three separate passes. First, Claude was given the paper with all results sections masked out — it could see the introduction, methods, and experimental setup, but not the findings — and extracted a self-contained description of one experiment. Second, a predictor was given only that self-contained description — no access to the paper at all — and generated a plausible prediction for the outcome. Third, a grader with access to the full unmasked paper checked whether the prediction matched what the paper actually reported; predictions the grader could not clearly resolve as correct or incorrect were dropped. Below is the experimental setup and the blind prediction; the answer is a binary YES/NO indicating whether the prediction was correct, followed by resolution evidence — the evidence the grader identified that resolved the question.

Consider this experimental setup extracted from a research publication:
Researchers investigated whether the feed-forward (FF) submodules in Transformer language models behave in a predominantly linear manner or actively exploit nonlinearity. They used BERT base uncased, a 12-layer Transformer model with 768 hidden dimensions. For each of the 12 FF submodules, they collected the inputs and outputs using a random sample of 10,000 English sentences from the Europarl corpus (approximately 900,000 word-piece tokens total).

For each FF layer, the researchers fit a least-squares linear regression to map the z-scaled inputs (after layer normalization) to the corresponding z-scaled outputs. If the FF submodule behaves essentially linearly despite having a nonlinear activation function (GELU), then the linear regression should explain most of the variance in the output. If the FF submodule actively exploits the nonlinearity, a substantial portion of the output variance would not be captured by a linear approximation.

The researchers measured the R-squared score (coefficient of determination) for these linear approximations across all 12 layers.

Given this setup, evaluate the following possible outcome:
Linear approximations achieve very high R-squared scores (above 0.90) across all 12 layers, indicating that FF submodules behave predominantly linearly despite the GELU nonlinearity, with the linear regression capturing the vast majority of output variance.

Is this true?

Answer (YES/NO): NO